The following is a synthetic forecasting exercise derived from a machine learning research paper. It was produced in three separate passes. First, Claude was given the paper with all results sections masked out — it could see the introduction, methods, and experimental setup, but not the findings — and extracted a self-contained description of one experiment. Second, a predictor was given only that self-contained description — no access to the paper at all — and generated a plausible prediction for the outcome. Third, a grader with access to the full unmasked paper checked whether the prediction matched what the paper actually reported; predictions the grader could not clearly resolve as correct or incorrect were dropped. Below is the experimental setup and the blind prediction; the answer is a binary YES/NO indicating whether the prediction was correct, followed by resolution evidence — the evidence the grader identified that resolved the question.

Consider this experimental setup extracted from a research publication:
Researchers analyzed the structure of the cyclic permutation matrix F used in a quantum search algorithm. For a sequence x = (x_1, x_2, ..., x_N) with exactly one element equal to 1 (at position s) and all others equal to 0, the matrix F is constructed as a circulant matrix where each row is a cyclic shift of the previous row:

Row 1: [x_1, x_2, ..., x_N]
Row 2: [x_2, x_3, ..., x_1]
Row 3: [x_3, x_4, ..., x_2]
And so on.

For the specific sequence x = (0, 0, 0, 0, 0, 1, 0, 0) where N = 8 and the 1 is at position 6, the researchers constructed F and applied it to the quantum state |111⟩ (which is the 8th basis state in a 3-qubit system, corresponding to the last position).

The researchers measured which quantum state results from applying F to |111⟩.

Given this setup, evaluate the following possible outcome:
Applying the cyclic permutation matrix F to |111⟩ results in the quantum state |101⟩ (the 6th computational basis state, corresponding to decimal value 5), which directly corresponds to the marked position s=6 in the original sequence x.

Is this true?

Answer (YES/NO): NO